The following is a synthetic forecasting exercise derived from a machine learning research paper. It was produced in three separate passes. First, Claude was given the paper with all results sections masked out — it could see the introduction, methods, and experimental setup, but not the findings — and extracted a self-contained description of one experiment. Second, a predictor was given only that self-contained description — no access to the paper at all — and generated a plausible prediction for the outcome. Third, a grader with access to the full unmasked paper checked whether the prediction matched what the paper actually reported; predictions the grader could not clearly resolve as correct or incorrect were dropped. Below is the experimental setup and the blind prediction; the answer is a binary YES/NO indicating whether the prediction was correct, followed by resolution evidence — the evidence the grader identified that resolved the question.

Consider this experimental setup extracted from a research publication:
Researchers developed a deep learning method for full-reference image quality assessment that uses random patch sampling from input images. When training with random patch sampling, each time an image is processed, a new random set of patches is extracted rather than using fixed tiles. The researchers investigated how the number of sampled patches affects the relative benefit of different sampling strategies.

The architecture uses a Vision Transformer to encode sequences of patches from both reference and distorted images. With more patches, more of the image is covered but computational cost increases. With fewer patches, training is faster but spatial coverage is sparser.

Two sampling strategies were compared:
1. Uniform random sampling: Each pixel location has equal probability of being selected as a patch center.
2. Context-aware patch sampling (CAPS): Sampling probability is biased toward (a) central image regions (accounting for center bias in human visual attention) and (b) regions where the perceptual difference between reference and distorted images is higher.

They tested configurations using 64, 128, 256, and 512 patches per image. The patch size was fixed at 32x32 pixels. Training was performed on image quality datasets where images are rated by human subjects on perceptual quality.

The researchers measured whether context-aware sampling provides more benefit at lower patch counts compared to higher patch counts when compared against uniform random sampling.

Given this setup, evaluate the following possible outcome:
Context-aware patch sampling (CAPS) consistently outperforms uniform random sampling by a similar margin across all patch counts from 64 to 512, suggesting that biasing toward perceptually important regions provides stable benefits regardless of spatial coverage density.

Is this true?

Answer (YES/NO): NO